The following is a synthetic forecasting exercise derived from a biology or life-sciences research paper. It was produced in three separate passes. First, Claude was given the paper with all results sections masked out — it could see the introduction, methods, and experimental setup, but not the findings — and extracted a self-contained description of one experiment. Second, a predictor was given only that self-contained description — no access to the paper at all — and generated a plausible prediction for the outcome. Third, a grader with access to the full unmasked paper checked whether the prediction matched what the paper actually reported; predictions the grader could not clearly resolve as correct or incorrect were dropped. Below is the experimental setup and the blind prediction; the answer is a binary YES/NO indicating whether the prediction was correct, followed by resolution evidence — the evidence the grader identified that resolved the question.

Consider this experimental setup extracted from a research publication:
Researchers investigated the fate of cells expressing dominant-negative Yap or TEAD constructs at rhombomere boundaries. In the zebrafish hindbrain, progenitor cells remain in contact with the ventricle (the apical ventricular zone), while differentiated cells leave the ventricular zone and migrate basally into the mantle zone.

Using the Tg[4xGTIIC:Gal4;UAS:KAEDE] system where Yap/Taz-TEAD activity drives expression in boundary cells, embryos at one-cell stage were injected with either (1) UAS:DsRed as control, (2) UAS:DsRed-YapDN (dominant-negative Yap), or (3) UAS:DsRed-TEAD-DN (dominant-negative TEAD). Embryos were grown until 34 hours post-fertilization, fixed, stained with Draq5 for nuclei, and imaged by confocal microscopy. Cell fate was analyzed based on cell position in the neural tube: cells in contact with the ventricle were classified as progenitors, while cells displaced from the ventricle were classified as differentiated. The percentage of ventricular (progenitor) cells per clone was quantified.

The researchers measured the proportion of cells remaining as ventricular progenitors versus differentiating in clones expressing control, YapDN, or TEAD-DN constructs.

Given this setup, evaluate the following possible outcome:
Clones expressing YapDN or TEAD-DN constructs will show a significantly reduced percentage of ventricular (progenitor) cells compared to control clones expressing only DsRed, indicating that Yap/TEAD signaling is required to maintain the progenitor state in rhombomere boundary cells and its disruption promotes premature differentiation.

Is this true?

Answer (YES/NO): NO